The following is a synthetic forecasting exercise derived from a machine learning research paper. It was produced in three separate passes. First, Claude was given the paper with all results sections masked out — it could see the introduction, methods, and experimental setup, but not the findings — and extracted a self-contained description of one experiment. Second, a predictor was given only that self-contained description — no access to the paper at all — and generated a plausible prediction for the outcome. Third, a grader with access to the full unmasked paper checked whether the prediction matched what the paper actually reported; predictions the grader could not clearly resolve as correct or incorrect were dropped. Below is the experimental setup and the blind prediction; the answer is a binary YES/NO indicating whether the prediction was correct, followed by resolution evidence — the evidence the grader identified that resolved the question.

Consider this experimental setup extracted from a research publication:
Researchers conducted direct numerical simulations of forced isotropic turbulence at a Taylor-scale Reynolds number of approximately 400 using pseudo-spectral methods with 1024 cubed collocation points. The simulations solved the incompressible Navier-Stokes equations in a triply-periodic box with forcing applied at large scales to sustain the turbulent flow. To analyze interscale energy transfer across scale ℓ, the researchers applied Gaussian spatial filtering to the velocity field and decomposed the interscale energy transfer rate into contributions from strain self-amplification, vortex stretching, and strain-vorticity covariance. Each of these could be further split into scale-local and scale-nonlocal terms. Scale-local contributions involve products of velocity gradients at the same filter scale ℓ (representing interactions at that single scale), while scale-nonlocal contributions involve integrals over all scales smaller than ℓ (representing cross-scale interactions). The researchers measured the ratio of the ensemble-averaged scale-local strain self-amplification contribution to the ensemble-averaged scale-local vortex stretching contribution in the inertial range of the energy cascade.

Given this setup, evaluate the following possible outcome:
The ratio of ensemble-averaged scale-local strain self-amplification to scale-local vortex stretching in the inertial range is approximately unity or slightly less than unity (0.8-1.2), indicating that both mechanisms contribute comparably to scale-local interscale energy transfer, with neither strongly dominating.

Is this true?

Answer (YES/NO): NO